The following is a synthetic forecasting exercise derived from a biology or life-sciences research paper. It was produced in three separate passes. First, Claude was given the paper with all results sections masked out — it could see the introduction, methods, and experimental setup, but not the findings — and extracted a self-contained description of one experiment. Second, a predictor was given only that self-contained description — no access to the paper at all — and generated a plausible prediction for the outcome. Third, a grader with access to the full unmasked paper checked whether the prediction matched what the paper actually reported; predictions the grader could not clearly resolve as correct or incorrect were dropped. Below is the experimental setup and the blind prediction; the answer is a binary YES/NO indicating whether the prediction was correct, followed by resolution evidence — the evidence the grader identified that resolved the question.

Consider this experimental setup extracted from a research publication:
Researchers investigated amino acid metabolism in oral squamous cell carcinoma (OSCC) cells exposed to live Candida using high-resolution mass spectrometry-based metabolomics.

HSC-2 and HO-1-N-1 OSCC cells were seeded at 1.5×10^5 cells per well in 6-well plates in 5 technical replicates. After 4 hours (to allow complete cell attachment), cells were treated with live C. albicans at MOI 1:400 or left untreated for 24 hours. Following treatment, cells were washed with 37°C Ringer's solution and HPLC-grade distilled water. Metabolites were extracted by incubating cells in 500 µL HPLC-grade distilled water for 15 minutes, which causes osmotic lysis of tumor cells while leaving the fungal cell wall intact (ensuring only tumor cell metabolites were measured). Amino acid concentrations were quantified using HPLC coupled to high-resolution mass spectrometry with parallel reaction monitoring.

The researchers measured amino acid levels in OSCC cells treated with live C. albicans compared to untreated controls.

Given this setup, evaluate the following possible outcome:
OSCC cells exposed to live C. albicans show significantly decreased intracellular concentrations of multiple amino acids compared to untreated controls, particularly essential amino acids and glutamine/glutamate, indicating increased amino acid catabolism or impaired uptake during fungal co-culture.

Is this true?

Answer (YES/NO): NO